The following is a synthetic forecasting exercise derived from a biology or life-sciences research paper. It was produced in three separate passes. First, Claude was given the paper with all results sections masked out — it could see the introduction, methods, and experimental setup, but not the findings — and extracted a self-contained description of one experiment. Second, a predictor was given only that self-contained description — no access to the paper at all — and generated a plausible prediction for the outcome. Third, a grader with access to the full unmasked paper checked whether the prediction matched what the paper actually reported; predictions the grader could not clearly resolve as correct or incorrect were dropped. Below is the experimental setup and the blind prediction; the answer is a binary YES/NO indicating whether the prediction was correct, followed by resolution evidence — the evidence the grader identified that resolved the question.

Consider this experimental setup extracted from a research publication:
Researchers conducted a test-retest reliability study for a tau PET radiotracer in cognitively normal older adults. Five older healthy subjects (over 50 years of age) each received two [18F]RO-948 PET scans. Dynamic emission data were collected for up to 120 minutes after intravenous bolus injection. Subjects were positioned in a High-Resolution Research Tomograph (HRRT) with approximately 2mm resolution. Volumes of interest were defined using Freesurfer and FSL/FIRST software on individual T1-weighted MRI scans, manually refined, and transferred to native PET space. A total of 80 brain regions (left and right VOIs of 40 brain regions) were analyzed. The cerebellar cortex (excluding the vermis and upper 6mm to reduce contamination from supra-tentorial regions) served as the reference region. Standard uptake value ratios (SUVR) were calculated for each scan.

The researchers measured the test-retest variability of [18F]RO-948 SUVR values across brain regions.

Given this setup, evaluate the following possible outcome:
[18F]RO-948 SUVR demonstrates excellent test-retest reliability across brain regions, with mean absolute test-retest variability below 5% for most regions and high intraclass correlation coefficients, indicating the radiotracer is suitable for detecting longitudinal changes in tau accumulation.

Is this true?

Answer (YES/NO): NO